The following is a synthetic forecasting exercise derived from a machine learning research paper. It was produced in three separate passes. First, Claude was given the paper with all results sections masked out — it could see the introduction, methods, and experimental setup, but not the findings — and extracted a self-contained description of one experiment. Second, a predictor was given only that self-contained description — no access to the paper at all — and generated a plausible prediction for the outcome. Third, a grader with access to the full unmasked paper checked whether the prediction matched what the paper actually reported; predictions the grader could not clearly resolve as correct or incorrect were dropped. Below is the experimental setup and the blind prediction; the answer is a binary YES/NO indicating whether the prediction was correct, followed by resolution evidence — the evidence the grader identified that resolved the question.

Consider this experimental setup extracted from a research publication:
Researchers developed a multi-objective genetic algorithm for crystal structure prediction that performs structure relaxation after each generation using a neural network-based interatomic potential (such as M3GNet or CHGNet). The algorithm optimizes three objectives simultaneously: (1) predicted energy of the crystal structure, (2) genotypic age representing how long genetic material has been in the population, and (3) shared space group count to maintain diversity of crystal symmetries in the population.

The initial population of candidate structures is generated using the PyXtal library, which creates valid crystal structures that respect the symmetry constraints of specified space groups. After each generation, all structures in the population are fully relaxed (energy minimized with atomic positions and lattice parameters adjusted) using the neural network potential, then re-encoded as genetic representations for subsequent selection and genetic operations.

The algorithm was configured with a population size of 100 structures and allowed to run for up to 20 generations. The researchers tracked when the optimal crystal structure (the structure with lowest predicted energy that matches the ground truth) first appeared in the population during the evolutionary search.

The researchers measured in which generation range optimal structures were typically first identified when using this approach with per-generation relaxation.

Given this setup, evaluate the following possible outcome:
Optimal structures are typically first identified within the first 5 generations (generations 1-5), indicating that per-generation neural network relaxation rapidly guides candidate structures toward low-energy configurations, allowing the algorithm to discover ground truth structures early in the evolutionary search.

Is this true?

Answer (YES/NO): NO